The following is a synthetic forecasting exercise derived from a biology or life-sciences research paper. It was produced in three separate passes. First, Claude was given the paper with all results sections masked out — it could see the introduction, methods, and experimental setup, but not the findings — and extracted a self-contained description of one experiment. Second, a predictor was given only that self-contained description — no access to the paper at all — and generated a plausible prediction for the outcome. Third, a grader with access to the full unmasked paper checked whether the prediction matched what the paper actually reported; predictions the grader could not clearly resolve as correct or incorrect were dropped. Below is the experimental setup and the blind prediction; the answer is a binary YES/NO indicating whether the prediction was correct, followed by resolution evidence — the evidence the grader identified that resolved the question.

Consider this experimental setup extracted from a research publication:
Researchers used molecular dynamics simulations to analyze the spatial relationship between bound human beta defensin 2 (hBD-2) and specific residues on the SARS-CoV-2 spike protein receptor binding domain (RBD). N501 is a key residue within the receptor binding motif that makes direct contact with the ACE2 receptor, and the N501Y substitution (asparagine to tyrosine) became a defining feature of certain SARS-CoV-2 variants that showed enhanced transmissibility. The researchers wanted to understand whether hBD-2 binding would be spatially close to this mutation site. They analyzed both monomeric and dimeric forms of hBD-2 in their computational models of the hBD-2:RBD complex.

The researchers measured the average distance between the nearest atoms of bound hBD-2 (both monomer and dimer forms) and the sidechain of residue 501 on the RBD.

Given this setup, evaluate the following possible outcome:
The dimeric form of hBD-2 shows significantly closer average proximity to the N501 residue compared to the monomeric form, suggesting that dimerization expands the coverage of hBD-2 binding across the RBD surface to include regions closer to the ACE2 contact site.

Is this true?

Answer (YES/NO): NO